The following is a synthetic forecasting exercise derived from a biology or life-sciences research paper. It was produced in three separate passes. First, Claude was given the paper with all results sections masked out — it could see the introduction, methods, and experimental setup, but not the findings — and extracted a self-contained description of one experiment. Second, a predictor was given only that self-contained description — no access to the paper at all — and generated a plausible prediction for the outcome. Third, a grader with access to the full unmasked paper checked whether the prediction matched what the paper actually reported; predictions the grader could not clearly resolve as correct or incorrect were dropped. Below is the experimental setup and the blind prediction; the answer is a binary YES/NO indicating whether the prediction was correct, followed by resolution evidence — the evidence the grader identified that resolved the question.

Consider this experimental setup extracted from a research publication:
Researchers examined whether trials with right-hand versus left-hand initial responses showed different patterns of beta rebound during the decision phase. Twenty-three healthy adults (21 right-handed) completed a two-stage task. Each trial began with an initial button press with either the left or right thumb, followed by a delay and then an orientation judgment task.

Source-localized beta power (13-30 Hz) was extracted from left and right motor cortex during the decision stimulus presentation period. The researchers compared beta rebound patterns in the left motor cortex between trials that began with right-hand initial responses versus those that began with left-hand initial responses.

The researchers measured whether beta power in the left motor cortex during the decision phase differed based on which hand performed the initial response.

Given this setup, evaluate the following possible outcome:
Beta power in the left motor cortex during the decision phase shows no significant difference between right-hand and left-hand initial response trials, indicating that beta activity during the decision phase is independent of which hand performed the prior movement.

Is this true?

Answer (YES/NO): NO